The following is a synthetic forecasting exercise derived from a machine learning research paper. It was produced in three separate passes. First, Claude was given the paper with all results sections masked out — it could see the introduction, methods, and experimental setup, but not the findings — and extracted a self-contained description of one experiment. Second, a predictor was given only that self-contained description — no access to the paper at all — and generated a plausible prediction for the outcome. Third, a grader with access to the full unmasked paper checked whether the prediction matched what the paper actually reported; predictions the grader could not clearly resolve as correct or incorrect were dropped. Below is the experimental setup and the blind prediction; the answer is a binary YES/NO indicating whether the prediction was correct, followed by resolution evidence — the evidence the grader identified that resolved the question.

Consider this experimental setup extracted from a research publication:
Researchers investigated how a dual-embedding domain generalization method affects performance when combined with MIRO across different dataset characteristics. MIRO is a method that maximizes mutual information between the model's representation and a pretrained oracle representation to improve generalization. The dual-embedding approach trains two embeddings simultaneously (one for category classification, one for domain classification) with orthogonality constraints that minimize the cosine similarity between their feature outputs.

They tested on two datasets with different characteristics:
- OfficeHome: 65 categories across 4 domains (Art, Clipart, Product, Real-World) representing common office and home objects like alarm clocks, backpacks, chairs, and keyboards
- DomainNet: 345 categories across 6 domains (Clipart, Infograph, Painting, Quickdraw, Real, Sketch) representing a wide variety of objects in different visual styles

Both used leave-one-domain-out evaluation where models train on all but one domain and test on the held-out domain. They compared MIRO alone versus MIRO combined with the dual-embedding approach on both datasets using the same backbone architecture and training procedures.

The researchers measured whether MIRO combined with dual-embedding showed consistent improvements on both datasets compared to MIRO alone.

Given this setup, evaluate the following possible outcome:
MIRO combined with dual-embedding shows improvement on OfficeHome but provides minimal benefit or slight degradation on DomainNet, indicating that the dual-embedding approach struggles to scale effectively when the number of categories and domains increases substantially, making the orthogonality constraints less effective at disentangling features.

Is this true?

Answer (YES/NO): YES